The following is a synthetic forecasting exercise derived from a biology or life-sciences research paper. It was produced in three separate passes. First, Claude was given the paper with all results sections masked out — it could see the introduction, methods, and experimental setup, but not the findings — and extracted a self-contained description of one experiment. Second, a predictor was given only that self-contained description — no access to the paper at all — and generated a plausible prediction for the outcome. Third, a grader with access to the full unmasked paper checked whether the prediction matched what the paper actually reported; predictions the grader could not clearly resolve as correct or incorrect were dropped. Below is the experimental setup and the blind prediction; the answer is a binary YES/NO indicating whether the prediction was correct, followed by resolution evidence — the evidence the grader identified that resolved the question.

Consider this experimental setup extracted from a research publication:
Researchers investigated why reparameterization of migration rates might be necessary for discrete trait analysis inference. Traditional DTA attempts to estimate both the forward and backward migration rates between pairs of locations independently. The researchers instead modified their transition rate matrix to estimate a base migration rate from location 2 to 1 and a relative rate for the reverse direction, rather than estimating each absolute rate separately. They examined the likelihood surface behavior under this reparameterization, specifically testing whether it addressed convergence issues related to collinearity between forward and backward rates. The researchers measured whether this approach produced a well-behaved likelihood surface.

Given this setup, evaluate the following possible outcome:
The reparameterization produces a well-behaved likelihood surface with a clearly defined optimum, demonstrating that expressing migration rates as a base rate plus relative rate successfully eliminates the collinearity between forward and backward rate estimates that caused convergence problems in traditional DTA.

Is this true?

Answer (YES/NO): NO